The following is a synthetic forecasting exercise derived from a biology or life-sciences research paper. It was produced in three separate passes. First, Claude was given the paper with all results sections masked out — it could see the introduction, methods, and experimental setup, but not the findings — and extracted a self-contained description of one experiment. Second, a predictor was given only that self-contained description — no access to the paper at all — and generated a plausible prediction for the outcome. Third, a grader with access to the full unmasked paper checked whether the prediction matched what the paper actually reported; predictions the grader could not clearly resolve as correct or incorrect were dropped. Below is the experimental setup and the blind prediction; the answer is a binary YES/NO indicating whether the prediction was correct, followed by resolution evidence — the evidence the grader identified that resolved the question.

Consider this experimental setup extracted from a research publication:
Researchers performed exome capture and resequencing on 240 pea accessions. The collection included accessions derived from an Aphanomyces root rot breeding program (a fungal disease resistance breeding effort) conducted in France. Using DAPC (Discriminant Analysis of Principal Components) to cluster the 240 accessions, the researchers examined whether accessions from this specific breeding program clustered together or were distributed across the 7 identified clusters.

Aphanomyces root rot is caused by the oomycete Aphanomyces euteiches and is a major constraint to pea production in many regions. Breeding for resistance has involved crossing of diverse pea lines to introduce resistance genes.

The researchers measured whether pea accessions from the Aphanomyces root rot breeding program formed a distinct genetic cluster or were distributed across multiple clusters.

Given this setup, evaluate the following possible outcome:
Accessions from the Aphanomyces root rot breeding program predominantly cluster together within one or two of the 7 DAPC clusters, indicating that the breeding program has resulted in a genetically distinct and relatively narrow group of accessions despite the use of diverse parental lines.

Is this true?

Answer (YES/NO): YES